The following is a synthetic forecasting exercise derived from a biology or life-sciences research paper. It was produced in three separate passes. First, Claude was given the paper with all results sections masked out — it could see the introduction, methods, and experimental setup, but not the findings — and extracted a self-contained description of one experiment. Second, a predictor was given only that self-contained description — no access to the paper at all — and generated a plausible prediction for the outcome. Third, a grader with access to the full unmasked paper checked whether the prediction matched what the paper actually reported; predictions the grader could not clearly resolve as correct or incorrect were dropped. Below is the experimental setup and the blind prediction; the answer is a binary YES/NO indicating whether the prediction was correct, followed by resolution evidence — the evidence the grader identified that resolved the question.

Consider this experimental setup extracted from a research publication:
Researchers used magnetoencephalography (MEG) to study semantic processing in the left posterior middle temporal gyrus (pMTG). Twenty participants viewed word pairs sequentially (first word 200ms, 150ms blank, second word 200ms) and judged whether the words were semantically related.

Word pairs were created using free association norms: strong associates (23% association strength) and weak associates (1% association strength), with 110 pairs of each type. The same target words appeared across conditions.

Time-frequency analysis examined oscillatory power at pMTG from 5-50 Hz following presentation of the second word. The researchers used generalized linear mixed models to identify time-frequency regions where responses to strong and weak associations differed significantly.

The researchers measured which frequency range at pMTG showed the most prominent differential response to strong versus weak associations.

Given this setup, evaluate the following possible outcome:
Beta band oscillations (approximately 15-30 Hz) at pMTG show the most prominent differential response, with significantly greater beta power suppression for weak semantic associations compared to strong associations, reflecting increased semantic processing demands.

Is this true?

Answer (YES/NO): YES